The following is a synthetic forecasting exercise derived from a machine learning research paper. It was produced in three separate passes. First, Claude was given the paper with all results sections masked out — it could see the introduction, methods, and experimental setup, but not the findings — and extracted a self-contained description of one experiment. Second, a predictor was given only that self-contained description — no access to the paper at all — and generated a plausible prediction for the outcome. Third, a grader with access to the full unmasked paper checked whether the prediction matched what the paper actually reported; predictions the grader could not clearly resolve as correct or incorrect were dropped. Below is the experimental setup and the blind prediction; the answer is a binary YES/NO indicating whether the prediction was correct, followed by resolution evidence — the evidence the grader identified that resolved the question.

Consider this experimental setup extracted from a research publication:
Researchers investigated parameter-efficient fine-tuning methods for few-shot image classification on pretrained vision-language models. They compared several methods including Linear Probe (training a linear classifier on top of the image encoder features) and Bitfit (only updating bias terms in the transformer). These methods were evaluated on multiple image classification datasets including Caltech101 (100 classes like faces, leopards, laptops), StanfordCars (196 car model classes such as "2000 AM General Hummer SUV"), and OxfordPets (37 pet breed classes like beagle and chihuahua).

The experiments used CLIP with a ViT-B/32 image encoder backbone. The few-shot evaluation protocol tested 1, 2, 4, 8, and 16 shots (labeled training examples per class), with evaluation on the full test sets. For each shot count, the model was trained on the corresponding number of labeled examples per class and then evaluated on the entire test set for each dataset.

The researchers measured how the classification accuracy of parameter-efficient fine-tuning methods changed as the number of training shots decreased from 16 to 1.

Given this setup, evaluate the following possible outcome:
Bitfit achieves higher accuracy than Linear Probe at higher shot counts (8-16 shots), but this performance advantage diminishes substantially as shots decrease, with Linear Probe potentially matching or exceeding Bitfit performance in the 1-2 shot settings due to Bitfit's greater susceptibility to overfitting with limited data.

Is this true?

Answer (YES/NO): NO